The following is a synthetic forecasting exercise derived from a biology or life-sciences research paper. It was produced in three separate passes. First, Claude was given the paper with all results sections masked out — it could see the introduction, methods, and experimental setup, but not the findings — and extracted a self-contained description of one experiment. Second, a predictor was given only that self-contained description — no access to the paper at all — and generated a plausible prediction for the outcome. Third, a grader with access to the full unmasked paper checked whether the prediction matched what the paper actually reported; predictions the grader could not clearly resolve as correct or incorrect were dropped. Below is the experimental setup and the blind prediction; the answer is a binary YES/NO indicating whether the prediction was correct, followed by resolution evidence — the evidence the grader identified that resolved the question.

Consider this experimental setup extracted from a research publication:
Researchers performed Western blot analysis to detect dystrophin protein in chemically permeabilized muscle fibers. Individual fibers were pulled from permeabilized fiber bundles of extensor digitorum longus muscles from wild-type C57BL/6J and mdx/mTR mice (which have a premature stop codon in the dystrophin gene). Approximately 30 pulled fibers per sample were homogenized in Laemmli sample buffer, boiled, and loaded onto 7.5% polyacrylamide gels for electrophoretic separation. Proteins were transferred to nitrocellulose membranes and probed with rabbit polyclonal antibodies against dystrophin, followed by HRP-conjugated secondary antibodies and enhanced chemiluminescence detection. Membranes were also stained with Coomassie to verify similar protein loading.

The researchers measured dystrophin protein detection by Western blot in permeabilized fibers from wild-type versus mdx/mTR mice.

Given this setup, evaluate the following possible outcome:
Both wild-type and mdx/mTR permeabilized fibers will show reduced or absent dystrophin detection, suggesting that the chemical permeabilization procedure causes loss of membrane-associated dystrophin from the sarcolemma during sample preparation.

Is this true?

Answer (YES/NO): NO